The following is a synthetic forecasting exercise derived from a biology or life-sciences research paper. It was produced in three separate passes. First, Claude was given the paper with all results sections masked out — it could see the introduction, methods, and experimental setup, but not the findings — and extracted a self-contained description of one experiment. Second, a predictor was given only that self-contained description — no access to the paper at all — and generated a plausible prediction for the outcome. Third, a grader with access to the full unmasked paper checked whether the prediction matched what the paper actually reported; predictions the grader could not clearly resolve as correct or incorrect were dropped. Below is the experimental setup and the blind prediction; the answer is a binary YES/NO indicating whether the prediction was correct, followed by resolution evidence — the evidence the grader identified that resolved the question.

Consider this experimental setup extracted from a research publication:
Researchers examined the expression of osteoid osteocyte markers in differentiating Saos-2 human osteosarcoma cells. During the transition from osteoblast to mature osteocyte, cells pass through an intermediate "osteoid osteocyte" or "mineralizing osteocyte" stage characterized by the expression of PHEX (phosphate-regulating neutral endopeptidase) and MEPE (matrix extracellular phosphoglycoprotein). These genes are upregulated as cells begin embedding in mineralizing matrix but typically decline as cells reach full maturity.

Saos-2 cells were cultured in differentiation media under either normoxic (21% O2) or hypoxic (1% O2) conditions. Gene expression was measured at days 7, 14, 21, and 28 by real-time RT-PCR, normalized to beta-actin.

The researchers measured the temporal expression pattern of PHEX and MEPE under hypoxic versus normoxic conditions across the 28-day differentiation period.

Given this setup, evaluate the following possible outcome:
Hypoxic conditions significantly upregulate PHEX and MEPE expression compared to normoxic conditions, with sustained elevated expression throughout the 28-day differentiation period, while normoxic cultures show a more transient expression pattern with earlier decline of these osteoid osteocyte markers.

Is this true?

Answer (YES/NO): NO